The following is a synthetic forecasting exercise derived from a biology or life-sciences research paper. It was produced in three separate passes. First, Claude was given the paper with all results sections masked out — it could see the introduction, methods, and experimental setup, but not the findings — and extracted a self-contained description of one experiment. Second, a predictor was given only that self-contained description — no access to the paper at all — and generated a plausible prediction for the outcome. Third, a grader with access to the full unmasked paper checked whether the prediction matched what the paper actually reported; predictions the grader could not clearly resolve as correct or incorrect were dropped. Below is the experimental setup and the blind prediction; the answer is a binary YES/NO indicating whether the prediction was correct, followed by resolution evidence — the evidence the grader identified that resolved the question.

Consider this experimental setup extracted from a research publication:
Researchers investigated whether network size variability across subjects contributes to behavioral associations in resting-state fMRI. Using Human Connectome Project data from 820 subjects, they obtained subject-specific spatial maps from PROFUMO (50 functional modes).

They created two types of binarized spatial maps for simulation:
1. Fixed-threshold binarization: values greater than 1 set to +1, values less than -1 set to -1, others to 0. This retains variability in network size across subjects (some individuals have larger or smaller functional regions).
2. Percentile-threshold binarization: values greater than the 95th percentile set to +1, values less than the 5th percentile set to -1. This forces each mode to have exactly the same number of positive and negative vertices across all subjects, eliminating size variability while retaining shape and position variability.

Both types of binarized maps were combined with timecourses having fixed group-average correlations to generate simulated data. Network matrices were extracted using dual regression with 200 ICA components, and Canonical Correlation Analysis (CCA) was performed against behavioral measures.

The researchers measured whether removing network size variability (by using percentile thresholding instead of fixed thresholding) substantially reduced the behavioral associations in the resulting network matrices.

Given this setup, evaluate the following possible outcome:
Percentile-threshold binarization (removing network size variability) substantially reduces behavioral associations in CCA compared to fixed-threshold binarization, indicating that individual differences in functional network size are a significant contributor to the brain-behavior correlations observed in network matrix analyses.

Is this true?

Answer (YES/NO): NO